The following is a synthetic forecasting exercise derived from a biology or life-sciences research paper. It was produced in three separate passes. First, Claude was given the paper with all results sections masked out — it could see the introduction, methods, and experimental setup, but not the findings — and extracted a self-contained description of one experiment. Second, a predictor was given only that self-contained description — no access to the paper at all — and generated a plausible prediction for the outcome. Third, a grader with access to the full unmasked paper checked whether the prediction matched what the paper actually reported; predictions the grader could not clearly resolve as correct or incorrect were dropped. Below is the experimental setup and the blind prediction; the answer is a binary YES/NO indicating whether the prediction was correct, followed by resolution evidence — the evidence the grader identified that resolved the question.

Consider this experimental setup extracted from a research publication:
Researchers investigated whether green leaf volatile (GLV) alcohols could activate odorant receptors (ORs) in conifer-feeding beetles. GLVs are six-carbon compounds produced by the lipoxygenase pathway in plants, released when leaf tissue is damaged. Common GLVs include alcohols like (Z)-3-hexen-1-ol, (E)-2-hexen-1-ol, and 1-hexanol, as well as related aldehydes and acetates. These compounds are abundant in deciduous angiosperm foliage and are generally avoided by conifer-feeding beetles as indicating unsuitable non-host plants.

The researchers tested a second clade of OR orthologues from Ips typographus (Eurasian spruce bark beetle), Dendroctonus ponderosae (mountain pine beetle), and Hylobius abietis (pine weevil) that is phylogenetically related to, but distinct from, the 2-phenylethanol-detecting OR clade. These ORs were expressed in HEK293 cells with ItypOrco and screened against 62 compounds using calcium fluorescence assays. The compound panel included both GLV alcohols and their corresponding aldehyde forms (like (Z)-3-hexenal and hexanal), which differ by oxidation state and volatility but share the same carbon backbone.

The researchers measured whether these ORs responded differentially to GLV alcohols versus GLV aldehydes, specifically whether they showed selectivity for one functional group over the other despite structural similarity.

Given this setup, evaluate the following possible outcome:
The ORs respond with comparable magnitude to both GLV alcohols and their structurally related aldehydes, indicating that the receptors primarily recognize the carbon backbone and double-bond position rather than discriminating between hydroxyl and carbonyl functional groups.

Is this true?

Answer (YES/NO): NO